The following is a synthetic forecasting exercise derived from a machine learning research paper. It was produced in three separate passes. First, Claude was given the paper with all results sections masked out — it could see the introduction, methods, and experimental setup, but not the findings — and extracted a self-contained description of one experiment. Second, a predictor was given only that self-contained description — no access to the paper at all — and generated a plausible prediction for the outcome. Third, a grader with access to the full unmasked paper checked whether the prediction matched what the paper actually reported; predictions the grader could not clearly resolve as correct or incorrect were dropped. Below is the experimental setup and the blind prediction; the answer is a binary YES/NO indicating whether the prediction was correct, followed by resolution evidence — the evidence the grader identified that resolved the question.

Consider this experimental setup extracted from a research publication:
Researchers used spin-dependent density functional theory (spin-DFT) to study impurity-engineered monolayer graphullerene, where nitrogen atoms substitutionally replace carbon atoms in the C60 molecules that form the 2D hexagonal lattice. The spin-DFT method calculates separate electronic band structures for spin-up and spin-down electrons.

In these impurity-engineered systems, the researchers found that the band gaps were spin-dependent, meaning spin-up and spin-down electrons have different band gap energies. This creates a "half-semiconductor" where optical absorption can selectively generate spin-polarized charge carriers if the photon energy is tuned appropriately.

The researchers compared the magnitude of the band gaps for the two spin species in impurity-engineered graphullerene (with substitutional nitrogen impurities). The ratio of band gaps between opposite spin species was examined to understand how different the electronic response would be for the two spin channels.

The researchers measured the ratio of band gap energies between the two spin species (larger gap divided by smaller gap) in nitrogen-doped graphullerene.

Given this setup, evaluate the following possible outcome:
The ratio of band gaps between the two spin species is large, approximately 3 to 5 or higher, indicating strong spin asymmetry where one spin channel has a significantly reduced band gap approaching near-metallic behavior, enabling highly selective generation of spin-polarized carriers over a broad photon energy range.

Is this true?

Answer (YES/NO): NO